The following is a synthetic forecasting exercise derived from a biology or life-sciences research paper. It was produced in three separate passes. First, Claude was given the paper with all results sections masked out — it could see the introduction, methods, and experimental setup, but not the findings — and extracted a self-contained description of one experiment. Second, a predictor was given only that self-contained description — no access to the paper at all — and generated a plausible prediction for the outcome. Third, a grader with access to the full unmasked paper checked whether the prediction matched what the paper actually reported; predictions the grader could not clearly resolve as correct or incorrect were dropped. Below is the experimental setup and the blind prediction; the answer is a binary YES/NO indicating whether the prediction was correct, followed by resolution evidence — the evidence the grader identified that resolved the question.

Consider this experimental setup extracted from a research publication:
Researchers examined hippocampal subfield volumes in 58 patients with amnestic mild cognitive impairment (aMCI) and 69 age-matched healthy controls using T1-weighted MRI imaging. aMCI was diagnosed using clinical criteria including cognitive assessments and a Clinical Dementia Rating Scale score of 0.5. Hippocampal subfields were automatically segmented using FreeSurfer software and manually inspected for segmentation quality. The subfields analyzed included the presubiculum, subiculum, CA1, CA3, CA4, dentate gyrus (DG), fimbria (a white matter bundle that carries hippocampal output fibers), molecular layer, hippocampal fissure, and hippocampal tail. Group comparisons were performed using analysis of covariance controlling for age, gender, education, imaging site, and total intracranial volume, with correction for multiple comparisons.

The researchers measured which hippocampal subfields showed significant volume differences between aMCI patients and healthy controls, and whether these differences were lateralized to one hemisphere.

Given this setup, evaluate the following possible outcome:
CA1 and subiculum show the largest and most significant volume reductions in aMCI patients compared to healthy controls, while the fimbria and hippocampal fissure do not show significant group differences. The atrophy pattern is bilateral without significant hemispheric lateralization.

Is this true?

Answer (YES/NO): NO